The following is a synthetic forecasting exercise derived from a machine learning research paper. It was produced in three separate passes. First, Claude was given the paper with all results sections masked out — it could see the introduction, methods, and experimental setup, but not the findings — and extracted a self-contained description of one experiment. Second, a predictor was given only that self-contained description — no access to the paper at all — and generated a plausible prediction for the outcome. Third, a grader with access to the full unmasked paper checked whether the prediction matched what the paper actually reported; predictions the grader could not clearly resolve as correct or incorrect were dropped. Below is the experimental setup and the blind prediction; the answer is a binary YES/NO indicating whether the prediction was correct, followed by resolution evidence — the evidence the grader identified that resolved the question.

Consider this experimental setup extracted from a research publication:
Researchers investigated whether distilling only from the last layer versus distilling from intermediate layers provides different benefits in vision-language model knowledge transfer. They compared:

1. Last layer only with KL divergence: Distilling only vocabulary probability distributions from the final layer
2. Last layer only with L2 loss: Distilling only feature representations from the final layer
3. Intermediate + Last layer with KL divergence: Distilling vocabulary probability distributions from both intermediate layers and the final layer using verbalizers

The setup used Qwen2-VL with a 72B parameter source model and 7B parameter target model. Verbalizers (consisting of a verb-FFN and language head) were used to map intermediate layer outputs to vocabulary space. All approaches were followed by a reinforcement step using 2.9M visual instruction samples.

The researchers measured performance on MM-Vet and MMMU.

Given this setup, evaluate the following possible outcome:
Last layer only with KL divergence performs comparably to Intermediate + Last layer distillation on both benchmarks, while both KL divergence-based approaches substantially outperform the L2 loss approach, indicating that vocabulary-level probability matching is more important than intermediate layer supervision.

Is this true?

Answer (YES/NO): NO